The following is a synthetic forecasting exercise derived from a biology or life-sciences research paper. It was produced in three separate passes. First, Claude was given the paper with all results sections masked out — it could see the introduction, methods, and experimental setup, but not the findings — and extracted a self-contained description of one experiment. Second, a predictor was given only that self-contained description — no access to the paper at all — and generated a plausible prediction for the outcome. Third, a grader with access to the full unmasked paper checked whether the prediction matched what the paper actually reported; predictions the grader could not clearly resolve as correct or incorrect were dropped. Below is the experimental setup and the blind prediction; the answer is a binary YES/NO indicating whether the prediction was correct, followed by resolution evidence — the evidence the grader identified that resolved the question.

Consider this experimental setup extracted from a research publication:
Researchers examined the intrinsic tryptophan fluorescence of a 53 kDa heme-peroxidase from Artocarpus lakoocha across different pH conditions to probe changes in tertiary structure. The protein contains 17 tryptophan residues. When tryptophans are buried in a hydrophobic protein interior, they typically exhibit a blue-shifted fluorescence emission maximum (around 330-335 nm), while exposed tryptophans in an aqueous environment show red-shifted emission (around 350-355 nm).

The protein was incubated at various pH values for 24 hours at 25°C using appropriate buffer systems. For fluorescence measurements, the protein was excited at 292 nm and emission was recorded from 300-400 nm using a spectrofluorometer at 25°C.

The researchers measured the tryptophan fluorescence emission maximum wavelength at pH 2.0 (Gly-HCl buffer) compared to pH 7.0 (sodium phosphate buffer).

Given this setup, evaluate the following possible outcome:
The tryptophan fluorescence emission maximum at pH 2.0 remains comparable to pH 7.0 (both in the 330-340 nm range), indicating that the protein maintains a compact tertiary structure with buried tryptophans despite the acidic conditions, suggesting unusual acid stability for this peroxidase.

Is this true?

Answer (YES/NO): YES